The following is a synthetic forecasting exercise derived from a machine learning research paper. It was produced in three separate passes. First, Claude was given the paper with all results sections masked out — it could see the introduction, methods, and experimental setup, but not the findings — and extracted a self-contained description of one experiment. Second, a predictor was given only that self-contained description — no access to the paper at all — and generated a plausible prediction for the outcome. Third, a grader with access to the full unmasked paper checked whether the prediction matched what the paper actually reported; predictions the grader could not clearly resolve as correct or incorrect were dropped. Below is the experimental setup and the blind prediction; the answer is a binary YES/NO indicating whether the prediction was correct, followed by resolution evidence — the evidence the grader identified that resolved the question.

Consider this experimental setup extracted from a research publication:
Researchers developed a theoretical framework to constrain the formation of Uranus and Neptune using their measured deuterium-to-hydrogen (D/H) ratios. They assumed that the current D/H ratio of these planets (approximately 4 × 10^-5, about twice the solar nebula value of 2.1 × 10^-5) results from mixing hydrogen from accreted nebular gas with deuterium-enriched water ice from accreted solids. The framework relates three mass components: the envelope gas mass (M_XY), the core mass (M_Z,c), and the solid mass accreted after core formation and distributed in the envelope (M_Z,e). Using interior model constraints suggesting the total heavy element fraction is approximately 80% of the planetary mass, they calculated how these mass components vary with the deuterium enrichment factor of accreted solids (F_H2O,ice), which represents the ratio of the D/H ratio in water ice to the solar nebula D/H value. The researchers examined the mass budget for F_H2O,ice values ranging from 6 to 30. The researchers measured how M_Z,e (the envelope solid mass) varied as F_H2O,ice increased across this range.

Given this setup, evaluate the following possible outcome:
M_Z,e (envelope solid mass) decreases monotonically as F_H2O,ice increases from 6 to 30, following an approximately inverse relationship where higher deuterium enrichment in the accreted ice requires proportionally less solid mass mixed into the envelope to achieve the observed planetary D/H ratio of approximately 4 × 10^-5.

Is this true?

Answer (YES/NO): YES